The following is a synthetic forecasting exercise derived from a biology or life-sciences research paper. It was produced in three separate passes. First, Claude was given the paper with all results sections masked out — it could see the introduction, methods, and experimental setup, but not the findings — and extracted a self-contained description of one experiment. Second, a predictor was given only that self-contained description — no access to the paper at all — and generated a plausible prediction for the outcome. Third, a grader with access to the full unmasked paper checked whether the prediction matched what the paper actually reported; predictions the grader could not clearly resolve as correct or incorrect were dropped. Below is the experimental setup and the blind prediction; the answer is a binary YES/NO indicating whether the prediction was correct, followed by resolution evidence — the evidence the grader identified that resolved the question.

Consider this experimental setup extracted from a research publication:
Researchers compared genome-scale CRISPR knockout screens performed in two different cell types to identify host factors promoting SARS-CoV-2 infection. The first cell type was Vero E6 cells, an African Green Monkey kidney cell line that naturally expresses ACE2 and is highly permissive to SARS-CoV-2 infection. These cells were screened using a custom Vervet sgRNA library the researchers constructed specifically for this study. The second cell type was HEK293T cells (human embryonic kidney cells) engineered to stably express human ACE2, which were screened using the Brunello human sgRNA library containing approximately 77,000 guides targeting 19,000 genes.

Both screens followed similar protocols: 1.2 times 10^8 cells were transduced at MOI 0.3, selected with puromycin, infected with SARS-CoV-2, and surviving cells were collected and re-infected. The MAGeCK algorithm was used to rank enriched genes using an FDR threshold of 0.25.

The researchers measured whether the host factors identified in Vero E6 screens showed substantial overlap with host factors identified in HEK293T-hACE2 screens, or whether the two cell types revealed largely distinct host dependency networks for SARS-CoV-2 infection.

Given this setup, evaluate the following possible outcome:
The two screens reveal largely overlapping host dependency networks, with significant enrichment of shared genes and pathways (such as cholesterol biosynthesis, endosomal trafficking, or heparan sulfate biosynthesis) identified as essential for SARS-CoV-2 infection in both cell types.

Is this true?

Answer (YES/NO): NO